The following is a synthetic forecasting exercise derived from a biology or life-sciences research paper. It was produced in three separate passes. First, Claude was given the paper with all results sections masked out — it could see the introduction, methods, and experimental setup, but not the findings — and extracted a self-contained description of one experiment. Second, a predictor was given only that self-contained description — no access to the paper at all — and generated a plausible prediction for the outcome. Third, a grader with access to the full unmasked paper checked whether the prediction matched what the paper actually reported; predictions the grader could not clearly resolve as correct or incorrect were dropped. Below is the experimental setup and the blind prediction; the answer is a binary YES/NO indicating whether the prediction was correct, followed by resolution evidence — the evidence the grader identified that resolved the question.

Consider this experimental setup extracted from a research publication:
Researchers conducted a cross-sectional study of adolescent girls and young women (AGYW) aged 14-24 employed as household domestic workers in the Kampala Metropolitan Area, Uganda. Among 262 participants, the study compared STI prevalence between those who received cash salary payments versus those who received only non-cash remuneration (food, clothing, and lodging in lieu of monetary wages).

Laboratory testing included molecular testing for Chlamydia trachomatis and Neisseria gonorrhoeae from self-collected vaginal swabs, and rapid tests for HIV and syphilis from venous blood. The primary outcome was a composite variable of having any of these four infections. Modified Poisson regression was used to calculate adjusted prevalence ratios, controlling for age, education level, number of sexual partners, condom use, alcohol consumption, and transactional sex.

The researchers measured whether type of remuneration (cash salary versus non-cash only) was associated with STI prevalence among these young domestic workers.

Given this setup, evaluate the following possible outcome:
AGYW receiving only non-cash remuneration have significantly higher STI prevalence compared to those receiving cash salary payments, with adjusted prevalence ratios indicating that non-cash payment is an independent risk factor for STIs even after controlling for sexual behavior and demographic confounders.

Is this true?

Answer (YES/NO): YES